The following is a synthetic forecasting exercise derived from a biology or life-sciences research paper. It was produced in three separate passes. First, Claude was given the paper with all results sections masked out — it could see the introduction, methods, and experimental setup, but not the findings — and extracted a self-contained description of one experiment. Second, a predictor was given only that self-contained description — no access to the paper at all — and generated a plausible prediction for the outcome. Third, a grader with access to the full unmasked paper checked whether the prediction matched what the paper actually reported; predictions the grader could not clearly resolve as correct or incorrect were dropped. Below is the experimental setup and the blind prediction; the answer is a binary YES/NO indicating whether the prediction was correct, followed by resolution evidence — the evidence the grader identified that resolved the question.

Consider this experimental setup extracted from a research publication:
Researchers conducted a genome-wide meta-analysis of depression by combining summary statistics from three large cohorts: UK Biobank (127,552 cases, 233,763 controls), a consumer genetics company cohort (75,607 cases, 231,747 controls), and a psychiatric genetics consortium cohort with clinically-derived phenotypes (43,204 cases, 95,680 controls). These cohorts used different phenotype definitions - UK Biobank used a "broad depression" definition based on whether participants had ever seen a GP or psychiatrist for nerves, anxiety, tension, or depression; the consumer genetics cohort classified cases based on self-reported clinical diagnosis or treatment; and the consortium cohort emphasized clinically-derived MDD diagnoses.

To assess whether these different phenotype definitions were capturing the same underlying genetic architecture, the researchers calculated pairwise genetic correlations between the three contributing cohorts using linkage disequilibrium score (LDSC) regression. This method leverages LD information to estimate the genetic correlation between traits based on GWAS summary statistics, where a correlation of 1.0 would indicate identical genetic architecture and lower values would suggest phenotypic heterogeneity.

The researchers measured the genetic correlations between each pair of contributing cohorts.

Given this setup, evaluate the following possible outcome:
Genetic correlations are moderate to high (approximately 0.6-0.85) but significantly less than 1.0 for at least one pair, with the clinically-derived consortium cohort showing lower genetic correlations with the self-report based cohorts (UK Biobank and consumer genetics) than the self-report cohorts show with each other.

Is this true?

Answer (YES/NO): NO